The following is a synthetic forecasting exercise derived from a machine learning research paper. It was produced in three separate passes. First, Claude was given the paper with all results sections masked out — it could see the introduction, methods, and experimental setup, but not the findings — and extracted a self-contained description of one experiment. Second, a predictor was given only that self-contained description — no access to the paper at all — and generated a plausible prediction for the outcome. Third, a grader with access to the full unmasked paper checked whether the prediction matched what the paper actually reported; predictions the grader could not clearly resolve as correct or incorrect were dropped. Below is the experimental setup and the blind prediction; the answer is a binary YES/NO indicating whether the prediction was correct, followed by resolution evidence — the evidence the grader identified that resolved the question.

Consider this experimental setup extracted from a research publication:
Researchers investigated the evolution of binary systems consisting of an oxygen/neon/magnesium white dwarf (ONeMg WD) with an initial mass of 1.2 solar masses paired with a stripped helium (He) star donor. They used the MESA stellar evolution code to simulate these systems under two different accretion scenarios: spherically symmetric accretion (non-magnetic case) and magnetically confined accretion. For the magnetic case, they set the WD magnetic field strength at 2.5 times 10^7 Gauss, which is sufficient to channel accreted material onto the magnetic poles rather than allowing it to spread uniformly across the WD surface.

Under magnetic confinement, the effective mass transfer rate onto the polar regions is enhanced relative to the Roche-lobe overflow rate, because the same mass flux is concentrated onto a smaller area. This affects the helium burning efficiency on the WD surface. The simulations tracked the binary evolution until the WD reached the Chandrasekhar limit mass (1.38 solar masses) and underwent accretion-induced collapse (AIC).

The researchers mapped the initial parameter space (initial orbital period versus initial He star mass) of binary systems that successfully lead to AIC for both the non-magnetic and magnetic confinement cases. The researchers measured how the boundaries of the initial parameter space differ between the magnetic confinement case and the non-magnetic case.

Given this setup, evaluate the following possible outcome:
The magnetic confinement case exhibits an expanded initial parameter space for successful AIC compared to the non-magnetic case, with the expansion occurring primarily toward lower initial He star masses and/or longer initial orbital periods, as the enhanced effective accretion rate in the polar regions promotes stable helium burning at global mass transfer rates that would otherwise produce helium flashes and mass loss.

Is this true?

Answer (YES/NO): NO